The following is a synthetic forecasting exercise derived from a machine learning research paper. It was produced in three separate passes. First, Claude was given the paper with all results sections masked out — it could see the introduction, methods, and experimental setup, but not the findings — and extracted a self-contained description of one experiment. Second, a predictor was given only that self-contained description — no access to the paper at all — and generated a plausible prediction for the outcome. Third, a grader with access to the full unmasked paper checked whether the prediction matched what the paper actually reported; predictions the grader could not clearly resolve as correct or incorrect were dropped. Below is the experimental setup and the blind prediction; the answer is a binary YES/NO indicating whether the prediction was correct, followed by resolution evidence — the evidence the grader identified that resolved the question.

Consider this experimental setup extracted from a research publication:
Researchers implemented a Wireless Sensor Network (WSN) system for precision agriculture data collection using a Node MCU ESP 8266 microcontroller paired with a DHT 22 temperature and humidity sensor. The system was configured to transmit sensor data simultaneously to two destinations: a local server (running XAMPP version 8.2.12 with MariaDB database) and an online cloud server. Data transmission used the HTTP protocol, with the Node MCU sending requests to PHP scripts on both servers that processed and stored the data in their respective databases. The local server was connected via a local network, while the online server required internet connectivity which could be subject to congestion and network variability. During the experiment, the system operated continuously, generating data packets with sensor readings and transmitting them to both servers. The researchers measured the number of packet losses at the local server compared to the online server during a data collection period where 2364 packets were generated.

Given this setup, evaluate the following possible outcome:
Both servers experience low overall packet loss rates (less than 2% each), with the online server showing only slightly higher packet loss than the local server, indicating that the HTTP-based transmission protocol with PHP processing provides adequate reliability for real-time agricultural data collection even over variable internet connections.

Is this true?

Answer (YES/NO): NO